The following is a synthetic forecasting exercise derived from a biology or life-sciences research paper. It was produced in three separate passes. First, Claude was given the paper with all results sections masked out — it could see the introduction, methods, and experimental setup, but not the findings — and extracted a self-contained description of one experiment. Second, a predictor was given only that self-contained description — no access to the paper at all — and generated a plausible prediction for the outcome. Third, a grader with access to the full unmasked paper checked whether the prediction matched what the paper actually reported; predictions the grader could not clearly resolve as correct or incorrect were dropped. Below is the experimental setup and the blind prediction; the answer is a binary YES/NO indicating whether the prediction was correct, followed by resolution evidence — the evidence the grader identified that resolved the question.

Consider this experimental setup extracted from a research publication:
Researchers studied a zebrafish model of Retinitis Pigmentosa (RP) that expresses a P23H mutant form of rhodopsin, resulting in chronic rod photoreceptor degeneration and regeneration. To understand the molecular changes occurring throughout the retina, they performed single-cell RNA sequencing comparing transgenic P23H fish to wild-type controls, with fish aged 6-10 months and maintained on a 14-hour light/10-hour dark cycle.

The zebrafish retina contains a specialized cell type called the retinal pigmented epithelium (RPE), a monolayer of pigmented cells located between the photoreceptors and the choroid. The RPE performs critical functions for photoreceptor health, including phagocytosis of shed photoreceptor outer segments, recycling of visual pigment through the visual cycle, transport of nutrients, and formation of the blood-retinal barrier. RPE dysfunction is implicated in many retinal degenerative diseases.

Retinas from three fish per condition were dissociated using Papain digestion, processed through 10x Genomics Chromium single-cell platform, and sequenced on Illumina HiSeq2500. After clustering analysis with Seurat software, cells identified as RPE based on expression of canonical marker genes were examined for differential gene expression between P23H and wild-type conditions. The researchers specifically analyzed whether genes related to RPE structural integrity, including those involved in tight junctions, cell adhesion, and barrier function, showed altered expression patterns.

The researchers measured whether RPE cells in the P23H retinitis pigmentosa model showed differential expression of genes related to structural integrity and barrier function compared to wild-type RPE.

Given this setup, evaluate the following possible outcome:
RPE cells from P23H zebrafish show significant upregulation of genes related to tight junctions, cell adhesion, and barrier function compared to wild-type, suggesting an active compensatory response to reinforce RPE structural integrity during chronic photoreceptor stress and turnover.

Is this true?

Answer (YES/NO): NO